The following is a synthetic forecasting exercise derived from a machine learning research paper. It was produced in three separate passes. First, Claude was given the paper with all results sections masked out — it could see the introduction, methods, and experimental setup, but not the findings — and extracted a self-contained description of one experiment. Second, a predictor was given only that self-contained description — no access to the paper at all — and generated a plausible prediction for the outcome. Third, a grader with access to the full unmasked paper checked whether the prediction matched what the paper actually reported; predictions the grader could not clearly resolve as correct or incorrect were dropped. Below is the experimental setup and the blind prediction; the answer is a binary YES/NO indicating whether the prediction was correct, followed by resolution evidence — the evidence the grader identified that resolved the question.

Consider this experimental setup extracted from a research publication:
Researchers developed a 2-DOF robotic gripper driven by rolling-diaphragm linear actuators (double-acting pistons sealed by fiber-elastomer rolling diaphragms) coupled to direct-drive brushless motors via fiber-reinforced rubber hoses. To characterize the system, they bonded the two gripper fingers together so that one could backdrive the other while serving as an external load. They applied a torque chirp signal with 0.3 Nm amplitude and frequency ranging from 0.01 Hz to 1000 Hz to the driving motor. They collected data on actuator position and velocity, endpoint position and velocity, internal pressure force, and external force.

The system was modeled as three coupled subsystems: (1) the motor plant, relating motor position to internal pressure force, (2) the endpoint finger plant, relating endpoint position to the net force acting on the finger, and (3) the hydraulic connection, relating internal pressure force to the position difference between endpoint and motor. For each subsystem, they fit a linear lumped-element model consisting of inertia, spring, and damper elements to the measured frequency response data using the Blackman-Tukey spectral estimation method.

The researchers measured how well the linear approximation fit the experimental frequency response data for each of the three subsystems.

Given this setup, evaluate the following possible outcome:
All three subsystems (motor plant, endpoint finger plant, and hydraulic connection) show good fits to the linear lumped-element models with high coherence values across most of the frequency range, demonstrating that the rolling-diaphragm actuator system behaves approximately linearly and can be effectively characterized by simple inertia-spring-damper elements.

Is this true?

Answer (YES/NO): NO